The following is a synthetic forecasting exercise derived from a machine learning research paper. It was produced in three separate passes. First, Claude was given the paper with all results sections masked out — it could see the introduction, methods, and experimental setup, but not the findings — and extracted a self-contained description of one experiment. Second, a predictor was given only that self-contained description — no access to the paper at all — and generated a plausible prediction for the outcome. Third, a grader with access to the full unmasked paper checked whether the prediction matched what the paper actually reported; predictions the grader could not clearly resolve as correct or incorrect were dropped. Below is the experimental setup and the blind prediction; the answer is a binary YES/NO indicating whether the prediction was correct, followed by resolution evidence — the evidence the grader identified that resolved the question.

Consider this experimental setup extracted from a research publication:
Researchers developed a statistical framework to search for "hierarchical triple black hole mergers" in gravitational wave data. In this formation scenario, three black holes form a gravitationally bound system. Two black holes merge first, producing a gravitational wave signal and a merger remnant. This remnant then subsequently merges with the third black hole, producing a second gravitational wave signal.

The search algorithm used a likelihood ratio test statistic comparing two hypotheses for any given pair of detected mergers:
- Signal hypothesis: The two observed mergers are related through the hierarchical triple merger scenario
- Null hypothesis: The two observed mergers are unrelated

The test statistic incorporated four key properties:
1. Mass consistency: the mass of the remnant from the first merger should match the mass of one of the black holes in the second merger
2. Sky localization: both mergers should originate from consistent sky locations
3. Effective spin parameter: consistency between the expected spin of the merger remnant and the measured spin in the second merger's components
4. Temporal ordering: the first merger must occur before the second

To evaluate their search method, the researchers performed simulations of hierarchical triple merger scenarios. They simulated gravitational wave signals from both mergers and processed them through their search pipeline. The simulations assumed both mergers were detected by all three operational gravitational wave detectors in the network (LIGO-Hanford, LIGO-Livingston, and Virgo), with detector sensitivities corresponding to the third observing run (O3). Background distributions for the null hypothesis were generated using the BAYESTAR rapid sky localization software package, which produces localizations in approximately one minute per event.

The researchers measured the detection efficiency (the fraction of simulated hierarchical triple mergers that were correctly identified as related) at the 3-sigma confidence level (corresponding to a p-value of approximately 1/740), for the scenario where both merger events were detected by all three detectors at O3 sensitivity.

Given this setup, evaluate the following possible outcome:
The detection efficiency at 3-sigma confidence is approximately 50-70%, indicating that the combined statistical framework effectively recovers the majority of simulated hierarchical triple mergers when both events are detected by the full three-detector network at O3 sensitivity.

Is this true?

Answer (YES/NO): NO